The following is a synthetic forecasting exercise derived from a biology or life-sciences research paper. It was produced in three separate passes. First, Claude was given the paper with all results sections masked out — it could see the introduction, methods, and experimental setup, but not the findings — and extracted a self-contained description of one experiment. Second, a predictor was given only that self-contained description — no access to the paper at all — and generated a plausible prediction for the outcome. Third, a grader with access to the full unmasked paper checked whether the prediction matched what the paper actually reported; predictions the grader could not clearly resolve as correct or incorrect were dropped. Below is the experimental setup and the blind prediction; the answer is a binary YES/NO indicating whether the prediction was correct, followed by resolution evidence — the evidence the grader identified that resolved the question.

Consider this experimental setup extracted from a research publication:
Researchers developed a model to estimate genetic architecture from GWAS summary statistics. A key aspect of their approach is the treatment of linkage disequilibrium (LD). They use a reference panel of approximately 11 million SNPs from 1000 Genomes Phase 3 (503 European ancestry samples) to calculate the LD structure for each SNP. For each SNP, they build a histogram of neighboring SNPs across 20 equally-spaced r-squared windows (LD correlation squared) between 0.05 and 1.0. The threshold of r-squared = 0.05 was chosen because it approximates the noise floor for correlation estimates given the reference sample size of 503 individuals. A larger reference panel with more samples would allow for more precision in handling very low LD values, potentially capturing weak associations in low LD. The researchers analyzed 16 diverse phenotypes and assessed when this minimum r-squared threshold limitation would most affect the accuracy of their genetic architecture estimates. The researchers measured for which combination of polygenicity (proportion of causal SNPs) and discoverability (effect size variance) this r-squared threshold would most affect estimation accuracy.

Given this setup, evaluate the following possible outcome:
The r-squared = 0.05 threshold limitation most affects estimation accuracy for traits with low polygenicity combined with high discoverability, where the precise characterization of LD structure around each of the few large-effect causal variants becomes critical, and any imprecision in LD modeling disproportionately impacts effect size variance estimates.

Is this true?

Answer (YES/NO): YES